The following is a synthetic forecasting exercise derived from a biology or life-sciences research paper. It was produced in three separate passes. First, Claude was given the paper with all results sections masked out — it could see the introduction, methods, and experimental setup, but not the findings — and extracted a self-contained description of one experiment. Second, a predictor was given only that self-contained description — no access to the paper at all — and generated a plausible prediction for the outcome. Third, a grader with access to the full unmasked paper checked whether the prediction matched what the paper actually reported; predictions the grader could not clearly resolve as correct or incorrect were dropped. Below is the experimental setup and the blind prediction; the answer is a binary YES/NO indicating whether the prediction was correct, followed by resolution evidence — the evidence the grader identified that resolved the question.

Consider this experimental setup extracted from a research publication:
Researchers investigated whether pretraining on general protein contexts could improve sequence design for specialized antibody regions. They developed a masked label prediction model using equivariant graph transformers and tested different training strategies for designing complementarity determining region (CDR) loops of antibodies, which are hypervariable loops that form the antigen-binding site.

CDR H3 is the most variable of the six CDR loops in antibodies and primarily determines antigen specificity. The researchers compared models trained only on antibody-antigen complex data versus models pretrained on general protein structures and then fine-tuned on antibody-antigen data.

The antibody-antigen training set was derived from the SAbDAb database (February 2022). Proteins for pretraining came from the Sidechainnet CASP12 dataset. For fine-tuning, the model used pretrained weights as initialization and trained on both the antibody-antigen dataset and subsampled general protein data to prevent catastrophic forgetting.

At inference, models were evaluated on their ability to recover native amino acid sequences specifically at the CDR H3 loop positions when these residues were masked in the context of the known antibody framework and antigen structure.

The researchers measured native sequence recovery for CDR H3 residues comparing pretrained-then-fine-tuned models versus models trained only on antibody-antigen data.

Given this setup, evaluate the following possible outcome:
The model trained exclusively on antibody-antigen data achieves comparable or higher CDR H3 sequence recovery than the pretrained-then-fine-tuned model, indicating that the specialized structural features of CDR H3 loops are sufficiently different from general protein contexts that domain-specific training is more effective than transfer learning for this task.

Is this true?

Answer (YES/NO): NO